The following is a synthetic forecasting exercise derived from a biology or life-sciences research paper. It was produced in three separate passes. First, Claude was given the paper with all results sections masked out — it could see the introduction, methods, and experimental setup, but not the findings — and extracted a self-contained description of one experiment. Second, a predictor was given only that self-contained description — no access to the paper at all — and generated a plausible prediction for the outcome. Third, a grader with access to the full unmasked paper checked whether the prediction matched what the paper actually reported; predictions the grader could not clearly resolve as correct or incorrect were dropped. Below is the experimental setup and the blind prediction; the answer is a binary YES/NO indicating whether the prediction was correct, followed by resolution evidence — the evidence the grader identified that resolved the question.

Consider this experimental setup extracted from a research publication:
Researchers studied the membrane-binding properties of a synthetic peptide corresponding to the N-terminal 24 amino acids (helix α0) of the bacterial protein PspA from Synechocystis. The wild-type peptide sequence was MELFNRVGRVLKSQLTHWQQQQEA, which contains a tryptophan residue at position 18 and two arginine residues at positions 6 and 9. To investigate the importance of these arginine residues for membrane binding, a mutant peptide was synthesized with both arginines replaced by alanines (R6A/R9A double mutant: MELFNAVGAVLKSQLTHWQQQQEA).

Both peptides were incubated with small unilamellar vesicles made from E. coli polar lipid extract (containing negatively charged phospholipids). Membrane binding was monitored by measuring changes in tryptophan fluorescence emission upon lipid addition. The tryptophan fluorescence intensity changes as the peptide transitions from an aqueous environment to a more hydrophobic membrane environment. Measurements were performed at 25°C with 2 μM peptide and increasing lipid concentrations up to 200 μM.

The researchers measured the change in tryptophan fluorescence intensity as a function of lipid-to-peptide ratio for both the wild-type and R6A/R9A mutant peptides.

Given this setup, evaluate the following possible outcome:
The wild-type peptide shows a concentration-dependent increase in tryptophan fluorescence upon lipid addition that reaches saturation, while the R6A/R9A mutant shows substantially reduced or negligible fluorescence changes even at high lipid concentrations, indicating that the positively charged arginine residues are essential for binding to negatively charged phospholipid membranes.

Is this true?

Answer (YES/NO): YES